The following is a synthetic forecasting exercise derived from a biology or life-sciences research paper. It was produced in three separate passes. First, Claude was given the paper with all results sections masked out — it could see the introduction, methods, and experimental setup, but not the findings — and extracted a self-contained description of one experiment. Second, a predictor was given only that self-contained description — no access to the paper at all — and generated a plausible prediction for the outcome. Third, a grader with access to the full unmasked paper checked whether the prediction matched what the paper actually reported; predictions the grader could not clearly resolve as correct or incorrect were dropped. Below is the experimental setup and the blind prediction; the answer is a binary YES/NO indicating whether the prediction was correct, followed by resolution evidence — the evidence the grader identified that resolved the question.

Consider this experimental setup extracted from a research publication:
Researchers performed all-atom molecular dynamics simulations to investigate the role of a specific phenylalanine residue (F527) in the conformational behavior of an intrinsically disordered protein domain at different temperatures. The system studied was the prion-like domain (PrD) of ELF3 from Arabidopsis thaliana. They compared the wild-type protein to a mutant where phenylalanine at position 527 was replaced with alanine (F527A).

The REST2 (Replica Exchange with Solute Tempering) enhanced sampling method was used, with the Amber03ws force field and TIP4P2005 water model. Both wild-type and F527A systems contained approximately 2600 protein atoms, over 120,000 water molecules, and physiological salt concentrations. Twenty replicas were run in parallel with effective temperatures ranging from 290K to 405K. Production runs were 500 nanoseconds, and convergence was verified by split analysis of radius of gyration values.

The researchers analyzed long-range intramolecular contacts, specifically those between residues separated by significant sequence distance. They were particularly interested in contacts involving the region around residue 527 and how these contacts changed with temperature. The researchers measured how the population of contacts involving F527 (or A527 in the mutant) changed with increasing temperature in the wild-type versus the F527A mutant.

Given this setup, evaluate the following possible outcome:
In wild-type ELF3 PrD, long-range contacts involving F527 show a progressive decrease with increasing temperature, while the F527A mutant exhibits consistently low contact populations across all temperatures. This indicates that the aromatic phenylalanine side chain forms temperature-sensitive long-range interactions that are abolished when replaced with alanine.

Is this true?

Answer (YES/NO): YES